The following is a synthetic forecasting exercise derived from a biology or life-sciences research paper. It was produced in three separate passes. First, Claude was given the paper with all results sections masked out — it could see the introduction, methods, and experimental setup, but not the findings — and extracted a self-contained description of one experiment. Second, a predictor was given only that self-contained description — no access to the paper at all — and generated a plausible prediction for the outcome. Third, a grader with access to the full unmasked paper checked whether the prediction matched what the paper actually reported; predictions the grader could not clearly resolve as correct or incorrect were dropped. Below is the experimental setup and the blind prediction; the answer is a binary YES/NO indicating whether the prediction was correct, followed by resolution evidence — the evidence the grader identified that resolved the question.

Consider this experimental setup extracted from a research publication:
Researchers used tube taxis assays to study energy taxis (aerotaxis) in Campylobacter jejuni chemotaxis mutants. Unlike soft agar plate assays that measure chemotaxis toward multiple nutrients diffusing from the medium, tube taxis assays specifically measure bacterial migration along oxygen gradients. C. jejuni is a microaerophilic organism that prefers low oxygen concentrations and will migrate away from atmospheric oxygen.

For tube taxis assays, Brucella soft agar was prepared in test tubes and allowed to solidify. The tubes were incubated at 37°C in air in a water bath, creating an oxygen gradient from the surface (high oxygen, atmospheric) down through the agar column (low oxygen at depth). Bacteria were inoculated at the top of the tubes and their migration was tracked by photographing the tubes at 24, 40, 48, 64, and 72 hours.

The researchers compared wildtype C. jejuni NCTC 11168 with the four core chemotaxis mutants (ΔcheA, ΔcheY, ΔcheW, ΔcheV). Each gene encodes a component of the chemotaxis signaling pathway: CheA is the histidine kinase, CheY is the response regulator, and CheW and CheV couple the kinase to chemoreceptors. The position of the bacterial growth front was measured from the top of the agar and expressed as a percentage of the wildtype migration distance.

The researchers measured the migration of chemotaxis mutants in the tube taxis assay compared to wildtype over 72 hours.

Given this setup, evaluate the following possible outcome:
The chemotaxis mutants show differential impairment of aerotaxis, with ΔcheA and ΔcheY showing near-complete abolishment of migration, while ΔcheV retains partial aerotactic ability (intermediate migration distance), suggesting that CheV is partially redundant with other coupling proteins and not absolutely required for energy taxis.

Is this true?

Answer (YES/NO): NO